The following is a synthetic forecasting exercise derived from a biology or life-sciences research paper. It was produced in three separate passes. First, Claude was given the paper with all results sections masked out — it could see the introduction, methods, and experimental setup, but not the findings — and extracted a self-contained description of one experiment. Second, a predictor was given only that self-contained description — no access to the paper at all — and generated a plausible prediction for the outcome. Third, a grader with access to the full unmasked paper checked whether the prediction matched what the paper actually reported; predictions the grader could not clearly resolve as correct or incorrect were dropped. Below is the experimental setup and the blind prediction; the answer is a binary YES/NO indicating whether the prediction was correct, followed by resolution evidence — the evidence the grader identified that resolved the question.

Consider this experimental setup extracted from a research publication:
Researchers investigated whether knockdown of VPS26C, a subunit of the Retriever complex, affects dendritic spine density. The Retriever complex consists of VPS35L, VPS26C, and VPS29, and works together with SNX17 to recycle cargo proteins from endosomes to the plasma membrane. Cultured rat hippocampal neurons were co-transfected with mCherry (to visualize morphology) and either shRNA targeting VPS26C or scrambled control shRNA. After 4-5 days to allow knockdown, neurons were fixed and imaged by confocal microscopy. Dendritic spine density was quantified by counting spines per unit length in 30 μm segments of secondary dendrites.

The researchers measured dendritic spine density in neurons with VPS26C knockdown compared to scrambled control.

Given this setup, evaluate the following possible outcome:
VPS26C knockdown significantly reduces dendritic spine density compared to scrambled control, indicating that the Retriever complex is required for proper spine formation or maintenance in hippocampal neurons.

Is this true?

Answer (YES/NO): YES